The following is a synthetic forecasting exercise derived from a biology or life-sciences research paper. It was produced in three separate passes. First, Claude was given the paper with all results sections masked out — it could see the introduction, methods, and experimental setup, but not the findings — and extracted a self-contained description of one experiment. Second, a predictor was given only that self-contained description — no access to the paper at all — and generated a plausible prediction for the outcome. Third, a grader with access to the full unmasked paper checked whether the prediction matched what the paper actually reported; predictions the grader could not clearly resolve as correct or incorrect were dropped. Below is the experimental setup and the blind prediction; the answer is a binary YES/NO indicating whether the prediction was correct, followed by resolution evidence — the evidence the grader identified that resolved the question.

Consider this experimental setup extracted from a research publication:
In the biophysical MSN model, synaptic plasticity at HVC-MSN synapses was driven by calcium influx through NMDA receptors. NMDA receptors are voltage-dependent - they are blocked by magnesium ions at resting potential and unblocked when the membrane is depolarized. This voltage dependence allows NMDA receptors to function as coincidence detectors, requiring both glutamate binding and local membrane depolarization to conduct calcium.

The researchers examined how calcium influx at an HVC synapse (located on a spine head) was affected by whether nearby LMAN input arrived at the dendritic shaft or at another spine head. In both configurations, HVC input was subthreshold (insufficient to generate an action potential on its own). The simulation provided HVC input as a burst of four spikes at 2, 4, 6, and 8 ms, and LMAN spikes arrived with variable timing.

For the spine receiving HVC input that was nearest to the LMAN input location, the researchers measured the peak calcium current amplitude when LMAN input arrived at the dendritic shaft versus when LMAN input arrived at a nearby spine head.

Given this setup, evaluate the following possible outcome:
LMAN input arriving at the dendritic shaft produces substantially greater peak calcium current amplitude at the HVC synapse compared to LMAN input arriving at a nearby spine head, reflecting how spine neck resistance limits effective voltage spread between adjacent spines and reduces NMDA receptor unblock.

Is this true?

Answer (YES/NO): YES